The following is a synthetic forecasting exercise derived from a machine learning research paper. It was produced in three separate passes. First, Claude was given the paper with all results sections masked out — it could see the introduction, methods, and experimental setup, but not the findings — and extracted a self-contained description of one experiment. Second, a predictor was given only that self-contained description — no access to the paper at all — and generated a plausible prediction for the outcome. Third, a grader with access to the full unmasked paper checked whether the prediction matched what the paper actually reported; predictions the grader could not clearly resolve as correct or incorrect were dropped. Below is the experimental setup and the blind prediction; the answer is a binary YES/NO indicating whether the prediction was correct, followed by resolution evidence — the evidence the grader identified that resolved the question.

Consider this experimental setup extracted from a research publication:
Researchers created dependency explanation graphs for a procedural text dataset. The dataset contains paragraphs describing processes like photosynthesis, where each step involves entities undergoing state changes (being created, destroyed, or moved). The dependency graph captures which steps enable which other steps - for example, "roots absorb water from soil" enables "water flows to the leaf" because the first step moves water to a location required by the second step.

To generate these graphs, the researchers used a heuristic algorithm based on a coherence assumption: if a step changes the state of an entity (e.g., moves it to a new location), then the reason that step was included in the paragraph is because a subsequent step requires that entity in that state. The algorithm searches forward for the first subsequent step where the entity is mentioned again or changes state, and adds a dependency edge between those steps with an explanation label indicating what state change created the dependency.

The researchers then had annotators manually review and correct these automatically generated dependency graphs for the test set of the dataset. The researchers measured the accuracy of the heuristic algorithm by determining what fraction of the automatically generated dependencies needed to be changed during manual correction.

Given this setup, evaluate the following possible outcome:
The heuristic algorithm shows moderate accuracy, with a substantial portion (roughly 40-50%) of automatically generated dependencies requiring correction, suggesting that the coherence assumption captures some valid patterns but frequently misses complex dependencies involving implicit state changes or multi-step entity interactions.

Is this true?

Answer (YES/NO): NO